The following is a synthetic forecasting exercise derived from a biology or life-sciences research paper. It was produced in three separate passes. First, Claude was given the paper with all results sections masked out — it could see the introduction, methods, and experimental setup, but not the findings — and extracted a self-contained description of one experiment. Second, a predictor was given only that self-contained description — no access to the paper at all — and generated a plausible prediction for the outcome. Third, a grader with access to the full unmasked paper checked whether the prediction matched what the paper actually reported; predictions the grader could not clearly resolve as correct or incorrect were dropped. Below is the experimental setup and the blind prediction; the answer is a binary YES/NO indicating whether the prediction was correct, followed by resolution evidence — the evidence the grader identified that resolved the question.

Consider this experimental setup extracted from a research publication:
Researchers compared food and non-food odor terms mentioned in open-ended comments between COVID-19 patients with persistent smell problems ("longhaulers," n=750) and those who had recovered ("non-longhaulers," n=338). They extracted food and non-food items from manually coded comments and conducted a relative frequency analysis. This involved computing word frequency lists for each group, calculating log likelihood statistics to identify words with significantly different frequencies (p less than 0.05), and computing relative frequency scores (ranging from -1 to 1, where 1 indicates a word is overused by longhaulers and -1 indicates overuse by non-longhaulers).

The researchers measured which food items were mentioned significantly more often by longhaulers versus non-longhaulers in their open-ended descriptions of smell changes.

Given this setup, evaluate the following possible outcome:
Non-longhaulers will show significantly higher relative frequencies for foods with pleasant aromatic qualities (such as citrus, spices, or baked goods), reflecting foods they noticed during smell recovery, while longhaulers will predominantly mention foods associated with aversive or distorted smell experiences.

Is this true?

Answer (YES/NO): NO